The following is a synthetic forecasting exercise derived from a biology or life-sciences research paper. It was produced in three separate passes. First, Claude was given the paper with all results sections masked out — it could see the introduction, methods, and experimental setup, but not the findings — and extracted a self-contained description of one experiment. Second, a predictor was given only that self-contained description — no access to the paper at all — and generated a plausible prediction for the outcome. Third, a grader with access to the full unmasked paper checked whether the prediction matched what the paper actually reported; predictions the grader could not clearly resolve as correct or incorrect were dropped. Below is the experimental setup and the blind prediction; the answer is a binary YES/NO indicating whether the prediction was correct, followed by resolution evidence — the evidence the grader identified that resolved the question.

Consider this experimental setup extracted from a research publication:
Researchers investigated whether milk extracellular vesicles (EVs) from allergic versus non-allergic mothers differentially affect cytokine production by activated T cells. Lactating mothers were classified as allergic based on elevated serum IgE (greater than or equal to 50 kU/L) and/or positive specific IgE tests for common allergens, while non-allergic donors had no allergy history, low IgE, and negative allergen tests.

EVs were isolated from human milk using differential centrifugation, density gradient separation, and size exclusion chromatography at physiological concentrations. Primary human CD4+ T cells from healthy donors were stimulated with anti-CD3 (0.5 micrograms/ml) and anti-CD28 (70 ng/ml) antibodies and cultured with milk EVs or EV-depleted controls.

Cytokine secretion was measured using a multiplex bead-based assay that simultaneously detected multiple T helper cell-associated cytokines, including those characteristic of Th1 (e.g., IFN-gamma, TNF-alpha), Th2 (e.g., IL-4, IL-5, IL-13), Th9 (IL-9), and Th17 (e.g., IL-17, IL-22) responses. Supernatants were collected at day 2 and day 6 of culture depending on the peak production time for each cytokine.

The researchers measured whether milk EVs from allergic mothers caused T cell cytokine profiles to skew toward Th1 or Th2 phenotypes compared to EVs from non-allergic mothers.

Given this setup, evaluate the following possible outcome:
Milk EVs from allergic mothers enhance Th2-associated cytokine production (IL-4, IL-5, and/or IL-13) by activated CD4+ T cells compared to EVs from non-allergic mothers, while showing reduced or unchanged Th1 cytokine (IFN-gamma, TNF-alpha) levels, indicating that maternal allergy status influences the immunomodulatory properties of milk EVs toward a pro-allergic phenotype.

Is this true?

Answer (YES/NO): NO